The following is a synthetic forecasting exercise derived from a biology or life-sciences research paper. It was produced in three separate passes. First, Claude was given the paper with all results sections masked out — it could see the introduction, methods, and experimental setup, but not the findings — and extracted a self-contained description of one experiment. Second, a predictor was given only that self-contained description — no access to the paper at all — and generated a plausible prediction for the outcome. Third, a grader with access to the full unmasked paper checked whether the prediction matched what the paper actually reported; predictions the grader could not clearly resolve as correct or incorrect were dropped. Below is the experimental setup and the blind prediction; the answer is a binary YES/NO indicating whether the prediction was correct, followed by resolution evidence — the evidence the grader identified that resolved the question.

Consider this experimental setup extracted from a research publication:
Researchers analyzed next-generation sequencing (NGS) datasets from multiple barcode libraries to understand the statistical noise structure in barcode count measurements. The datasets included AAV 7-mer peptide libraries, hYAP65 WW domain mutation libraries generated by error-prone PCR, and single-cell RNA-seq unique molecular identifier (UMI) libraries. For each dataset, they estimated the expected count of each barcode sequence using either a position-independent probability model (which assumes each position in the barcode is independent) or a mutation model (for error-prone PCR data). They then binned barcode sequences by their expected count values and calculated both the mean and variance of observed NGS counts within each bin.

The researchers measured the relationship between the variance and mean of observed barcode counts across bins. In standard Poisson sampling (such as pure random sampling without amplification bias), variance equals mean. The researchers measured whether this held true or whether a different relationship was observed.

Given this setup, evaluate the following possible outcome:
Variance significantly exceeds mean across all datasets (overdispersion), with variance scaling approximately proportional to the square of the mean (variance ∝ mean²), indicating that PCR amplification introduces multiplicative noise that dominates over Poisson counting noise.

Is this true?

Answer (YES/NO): NO